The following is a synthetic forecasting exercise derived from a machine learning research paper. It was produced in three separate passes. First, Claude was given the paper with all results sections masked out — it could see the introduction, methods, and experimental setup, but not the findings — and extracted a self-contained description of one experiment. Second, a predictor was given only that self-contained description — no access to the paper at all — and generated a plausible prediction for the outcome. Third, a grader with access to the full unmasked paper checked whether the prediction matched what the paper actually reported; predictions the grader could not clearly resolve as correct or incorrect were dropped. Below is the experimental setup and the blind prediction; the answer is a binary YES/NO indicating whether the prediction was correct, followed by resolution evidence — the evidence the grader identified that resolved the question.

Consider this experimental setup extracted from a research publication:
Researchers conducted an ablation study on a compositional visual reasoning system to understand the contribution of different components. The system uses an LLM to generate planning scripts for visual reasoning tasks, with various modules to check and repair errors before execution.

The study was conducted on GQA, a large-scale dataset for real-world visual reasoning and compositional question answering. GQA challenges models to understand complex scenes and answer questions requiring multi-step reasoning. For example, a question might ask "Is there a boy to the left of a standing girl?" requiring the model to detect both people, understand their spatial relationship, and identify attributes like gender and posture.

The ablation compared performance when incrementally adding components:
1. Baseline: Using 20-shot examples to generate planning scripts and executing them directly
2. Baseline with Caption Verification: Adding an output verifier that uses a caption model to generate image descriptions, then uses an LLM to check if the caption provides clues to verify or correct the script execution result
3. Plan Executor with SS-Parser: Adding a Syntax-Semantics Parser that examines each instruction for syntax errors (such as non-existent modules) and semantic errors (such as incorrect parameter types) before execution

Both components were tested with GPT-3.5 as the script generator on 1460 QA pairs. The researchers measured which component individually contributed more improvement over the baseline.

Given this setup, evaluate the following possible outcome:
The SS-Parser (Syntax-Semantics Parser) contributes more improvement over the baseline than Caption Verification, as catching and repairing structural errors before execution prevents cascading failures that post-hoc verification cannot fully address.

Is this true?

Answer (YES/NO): YES